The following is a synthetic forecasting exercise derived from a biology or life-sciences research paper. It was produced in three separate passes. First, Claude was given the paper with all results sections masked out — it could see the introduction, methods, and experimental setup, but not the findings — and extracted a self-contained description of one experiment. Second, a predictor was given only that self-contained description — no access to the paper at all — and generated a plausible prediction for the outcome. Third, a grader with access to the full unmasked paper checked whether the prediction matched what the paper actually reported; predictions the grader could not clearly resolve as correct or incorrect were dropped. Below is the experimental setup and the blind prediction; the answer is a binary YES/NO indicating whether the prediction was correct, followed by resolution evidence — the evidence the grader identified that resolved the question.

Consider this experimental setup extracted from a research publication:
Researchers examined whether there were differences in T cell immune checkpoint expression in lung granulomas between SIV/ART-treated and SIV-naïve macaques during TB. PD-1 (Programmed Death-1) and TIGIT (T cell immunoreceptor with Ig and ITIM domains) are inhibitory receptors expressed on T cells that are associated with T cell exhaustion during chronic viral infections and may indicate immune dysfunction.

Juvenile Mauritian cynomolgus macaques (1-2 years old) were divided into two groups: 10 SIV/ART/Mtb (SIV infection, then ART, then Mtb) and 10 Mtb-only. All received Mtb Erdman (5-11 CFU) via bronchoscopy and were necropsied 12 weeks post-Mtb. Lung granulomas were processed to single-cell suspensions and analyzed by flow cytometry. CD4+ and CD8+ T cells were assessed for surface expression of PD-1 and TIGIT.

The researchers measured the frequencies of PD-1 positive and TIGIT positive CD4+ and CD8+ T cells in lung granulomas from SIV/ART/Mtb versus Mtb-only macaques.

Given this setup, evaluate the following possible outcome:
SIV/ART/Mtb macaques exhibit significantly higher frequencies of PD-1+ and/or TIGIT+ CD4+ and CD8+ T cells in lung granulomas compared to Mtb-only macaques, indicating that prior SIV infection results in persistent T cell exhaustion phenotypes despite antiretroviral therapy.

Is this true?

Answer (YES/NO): NO